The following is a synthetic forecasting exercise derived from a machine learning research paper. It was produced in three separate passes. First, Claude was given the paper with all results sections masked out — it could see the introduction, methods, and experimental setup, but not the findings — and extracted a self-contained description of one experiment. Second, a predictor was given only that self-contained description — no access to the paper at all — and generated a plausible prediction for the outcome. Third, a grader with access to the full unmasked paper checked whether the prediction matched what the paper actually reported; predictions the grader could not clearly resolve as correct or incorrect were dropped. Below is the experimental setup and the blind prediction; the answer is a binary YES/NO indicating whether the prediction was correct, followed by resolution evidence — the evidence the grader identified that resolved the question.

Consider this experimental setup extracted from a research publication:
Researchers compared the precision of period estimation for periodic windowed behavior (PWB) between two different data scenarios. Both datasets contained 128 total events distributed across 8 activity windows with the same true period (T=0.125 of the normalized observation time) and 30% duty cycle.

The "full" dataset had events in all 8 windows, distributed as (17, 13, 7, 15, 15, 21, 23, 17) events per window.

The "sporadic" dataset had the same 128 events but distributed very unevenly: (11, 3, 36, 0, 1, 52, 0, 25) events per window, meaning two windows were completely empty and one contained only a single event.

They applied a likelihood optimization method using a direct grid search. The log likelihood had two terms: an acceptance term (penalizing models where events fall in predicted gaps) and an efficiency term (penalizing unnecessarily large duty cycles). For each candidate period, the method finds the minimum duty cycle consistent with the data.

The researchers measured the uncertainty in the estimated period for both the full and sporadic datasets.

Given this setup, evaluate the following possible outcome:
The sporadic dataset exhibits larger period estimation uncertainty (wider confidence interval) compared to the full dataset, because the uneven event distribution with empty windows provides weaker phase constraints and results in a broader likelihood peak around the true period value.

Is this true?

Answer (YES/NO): NO